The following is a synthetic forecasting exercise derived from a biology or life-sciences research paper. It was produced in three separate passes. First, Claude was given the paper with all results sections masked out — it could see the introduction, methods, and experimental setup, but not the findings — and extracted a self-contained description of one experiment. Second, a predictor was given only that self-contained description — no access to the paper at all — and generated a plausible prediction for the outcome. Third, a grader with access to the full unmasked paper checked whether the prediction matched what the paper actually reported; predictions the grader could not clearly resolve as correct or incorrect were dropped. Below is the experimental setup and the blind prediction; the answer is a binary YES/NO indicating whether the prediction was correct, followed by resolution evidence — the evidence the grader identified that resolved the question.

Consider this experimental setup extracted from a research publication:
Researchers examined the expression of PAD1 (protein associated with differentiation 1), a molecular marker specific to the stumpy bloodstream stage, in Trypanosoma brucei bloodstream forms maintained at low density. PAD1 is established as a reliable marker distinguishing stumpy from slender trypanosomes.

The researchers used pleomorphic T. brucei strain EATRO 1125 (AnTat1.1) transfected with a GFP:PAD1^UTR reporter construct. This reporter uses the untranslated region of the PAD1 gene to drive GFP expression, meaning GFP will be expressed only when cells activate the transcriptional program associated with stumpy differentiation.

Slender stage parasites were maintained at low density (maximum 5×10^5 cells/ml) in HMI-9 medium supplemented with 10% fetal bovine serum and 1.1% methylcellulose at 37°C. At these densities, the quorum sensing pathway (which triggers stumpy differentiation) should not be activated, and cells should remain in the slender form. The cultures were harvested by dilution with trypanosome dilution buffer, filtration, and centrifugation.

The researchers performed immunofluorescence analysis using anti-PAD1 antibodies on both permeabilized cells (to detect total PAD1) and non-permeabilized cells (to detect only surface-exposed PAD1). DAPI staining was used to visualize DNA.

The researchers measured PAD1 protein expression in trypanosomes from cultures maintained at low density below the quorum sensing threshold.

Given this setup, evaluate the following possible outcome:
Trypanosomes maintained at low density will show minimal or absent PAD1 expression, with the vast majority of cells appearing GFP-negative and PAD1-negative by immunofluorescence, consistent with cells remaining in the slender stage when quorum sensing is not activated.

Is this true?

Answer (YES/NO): YES